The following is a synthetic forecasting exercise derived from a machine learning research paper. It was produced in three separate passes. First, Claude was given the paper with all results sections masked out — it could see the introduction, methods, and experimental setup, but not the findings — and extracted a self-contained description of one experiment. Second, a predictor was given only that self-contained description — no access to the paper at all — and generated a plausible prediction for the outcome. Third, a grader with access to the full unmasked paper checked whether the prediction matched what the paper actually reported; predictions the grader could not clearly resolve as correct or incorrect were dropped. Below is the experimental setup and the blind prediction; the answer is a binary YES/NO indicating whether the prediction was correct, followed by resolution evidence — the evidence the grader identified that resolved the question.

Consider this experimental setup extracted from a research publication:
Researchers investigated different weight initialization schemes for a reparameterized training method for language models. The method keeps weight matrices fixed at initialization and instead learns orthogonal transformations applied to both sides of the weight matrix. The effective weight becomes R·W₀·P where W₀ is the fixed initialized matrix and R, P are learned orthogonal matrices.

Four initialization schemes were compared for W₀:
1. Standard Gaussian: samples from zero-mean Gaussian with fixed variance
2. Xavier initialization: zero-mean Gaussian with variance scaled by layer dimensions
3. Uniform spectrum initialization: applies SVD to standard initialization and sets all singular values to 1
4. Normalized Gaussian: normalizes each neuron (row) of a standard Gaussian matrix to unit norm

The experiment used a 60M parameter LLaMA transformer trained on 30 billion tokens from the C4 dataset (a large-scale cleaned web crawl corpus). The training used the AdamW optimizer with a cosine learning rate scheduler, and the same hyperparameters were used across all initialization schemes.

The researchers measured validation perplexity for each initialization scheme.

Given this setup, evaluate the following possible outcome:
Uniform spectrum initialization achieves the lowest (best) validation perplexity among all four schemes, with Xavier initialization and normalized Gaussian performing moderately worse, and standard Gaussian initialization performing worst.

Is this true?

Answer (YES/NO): NO